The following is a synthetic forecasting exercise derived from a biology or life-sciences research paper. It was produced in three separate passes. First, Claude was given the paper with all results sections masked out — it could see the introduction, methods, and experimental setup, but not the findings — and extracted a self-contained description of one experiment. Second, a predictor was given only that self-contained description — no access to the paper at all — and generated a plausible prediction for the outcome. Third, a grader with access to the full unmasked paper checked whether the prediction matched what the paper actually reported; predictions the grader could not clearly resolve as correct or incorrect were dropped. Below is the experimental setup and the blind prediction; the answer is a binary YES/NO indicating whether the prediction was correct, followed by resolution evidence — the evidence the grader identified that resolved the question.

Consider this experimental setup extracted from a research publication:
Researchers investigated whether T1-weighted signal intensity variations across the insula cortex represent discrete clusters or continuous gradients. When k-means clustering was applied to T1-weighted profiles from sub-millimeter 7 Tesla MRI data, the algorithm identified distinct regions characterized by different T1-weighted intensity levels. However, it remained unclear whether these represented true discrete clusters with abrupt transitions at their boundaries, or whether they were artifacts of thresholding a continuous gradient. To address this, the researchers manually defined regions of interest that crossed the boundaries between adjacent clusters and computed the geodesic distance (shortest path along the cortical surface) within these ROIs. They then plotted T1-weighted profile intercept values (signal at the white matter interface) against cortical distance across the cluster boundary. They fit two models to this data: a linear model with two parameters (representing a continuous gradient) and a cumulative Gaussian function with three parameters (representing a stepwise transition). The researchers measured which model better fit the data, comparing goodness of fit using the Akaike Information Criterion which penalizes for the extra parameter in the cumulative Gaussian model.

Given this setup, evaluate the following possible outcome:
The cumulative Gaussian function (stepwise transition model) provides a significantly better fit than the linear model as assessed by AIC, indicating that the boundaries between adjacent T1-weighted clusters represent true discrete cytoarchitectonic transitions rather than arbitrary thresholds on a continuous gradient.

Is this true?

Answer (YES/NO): YES